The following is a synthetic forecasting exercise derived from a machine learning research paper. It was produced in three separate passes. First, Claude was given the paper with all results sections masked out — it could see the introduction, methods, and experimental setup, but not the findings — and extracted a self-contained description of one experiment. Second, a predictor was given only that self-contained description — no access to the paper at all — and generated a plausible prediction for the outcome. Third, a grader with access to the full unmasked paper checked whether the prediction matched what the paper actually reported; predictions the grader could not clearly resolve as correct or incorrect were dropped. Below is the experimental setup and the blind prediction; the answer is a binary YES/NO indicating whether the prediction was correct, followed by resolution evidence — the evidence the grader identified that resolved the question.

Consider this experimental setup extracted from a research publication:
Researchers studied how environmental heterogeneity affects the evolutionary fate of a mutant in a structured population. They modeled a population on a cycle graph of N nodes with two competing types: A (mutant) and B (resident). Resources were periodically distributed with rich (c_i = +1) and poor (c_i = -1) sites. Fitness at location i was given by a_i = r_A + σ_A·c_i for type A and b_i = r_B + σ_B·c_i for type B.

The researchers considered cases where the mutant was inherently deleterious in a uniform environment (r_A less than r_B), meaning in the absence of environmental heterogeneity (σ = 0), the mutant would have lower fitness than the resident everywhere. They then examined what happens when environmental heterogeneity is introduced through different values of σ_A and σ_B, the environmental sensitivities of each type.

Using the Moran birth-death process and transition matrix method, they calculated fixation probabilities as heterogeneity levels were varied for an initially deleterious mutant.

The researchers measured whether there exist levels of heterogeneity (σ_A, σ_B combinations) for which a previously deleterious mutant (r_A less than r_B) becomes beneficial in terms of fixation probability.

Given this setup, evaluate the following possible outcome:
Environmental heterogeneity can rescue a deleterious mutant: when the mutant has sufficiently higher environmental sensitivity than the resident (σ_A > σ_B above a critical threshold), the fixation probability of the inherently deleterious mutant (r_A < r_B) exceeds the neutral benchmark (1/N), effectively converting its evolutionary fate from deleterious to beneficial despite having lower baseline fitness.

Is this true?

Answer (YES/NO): NO